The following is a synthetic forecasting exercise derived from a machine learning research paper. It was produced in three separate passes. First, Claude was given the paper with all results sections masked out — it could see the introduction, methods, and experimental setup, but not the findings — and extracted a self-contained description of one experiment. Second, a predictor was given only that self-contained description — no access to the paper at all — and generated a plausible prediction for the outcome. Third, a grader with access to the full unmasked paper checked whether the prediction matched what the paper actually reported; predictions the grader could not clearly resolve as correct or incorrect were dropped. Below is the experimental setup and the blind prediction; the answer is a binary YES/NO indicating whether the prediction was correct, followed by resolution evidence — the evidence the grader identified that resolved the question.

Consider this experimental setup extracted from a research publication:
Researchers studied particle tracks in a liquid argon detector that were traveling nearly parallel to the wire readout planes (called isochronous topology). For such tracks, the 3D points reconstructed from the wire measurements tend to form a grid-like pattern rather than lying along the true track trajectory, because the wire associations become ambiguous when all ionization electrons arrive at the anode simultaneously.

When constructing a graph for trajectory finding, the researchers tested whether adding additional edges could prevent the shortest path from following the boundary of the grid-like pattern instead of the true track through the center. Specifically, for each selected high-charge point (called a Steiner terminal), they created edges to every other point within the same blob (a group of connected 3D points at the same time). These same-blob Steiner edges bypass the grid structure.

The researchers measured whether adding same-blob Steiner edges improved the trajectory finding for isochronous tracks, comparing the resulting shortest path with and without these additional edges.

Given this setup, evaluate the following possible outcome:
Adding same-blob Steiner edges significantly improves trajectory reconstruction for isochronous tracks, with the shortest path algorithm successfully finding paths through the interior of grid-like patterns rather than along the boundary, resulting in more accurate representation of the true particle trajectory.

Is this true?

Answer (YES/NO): YES